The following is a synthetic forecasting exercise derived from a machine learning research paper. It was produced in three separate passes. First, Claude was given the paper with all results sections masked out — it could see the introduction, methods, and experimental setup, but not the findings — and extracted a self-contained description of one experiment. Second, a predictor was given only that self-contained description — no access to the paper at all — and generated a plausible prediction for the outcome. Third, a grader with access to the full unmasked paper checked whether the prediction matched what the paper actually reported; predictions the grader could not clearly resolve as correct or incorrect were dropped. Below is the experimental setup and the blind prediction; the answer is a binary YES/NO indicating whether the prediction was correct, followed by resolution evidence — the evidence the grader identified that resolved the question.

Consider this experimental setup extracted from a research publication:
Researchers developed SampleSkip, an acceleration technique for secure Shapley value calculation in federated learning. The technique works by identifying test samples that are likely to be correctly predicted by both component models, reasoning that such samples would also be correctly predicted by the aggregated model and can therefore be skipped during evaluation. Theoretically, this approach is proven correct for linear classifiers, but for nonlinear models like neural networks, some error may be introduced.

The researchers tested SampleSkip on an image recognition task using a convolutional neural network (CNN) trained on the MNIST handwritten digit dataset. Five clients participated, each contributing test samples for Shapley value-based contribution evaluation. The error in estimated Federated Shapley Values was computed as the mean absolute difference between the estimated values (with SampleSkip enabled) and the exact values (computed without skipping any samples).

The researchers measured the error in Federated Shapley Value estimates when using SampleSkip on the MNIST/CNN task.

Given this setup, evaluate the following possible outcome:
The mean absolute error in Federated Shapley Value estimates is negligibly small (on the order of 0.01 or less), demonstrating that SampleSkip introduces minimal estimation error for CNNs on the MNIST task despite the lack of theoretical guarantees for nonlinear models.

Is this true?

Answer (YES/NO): YES